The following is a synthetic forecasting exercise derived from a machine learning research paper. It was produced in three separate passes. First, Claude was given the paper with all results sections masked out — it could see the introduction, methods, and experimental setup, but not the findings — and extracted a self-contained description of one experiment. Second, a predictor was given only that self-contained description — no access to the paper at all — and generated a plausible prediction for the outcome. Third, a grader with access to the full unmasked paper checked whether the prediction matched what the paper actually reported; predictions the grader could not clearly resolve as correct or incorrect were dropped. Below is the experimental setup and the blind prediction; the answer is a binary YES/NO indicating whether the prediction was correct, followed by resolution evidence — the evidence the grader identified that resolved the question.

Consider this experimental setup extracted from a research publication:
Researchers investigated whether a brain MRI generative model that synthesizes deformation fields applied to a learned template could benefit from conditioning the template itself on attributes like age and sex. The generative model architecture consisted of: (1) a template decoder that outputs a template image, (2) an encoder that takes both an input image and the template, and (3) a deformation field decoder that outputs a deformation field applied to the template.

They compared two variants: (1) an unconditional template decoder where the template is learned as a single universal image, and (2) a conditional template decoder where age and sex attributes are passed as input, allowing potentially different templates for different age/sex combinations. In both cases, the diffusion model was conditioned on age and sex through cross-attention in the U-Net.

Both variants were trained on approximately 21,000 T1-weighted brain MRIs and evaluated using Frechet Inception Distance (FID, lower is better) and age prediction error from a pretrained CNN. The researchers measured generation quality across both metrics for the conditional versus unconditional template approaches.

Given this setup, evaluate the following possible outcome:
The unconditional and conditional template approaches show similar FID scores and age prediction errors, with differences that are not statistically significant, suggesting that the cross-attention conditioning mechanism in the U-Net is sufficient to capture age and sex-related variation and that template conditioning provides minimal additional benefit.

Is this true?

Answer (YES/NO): NO